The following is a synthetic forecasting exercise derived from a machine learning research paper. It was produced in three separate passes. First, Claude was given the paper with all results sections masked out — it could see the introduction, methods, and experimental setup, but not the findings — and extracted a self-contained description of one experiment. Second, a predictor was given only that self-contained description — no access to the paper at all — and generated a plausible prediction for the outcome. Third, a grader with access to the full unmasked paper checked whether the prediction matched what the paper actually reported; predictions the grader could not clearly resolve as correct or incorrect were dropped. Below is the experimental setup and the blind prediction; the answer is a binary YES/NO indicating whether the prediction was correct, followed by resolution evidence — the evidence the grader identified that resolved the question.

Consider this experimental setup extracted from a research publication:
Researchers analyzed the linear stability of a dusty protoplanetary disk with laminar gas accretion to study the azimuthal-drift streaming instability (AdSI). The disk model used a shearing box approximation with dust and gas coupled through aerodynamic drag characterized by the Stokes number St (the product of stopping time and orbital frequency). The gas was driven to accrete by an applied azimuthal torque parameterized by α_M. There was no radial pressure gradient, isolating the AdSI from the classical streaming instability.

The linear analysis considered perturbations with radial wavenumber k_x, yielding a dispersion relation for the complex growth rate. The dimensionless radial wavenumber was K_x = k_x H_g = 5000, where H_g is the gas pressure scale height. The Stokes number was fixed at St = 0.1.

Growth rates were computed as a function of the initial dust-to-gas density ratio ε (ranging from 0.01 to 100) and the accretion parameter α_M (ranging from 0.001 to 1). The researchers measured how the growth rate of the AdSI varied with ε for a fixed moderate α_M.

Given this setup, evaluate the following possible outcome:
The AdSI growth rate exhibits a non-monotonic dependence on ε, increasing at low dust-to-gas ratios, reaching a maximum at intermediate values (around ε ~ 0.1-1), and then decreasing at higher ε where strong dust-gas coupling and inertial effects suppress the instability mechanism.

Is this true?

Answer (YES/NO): YES